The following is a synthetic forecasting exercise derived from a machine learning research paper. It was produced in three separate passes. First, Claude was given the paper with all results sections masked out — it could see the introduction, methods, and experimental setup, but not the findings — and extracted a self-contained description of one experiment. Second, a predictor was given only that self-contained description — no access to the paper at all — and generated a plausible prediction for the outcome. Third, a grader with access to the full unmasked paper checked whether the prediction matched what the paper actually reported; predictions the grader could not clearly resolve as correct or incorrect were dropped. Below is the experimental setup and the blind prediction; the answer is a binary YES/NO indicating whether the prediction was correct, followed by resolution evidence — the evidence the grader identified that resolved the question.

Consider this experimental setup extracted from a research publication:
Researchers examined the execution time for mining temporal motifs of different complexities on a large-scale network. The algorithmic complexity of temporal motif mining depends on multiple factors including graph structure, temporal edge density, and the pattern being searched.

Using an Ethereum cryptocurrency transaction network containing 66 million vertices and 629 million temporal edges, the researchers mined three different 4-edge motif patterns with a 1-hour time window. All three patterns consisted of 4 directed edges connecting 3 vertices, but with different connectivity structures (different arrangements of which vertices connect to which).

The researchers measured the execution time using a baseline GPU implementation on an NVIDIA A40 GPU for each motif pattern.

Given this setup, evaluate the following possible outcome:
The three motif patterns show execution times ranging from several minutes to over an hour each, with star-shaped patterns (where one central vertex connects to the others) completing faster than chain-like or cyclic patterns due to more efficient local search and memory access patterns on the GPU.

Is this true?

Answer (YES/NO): NO